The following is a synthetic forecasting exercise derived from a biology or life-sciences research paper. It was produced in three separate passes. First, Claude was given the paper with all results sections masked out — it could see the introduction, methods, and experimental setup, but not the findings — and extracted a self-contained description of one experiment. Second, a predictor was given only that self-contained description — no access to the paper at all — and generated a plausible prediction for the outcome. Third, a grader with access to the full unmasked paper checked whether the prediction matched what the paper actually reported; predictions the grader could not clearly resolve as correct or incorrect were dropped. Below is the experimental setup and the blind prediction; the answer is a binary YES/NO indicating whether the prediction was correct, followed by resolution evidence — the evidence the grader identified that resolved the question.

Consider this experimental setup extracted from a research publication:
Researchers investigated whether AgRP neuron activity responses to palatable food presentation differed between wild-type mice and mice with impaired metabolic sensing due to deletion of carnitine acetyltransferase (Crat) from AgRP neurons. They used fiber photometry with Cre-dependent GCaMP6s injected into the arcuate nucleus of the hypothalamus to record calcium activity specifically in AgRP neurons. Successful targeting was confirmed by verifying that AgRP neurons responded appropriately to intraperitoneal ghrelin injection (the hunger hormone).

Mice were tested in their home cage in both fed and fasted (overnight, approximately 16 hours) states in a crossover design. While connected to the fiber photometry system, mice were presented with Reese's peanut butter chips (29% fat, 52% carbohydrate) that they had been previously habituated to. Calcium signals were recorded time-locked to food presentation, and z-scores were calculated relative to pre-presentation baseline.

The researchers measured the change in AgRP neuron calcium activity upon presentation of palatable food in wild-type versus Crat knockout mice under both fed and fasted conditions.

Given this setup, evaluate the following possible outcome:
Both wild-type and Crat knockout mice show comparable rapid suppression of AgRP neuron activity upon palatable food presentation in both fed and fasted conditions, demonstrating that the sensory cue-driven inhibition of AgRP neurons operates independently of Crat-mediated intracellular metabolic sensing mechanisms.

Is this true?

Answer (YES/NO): NO